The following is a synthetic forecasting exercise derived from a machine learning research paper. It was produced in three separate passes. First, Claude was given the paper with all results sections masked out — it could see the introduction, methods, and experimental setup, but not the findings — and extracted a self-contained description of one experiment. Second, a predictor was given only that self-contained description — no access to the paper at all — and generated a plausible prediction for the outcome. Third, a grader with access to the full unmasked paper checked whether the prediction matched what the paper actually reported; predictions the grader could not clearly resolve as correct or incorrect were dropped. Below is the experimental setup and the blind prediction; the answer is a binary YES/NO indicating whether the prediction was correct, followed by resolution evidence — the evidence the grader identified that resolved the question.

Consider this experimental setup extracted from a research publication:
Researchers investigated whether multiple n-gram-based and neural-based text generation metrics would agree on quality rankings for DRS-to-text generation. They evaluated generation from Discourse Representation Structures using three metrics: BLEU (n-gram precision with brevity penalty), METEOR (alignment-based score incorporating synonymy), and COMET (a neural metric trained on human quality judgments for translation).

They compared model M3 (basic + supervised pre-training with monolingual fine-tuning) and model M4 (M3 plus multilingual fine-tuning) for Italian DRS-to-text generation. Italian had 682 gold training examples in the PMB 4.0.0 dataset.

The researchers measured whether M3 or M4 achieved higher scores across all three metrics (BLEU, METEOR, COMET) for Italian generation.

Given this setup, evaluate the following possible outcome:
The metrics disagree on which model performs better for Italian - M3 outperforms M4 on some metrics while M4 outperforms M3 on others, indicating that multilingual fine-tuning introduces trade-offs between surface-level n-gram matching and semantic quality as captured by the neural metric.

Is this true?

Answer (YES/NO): NO